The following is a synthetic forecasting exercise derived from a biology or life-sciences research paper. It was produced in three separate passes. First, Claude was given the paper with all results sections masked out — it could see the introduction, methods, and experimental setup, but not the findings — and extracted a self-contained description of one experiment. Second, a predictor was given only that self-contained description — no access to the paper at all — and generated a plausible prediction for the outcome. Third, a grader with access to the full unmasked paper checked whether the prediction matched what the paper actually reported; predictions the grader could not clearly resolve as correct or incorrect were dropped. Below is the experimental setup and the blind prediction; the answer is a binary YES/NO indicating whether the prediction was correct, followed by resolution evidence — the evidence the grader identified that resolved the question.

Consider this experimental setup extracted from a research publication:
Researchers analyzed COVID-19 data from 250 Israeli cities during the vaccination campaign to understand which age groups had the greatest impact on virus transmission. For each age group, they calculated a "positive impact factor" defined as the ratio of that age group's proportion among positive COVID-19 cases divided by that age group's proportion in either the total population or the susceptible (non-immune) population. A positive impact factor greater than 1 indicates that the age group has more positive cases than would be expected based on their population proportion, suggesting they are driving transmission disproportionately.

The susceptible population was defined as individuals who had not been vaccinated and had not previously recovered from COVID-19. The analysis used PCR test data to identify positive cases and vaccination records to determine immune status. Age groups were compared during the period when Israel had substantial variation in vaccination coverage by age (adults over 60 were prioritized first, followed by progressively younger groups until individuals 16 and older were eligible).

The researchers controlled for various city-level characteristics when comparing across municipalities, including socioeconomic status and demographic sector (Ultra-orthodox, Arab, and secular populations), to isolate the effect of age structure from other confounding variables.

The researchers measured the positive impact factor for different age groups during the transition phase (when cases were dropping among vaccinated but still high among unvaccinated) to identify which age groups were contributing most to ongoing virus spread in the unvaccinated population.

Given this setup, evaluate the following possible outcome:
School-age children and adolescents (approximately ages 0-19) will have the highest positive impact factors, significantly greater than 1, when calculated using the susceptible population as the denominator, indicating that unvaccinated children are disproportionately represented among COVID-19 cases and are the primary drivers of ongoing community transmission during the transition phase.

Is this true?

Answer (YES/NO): NO